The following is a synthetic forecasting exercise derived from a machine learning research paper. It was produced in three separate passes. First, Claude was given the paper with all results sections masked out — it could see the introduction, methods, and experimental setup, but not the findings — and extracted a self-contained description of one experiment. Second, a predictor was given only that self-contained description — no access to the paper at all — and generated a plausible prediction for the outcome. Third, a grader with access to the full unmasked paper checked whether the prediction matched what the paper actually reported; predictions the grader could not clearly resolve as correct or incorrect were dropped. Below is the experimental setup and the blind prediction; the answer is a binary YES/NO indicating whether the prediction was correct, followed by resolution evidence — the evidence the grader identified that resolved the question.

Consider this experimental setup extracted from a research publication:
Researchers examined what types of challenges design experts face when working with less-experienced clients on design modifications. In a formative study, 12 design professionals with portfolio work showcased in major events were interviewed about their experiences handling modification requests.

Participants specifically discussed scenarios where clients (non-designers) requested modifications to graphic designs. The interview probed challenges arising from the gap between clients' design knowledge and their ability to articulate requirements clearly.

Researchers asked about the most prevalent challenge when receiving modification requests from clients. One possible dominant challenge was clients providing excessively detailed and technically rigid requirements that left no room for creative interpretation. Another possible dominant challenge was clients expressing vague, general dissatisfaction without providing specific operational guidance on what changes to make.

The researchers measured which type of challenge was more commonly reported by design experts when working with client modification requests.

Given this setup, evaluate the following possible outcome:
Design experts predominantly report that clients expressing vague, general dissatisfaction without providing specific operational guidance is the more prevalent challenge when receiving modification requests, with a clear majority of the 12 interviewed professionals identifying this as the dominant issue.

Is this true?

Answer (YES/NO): YES